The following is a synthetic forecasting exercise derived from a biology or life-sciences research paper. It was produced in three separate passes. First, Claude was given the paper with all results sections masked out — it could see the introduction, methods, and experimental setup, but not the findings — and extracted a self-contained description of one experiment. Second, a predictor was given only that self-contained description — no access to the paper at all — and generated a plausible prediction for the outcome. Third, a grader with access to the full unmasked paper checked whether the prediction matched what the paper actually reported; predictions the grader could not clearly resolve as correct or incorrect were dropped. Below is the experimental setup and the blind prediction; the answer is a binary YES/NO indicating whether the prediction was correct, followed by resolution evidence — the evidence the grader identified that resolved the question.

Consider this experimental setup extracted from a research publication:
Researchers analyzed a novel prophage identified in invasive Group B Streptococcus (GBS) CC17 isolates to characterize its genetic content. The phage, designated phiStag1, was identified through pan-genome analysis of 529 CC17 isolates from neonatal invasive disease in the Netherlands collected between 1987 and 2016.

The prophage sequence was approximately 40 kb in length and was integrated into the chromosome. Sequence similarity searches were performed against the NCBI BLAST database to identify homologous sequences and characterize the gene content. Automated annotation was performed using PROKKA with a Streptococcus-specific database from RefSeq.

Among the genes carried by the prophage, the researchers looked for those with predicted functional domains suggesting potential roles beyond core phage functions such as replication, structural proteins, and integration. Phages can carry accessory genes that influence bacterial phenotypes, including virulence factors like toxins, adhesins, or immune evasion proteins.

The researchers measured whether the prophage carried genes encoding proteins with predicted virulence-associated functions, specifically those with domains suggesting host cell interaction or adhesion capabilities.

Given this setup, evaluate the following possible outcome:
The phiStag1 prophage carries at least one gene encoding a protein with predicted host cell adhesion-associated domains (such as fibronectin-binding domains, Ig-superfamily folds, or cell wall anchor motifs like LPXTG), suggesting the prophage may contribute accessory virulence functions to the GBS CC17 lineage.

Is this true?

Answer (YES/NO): YES